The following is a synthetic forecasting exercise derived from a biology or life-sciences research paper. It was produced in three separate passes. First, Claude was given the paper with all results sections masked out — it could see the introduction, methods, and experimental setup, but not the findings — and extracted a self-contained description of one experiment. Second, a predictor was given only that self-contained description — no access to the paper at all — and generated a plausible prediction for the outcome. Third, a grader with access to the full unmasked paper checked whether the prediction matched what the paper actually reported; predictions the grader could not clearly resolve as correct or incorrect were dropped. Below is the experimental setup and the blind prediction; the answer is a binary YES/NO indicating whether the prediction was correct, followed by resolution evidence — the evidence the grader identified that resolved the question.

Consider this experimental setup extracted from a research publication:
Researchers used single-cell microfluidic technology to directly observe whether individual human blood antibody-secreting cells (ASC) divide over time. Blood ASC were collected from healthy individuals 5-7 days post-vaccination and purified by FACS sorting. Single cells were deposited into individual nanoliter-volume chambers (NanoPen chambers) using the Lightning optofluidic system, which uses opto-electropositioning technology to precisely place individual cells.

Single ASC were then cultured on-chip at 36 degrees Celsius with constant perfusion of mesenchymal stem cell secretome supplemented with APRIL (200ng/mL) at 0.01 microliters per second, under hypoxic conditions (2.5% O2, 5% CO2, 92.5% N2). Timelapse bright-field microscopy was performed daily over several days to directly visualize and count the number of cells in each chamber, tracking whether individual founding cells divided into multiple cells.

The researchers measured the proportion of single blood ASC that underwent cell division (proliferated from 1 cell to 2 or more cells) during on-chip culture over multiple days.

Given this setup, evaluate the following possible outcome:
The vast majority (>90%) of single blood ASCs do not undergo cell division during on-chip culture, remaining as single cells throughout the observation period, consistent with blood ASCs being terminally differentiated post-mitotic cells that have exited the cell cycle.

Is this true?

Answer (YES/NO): NO